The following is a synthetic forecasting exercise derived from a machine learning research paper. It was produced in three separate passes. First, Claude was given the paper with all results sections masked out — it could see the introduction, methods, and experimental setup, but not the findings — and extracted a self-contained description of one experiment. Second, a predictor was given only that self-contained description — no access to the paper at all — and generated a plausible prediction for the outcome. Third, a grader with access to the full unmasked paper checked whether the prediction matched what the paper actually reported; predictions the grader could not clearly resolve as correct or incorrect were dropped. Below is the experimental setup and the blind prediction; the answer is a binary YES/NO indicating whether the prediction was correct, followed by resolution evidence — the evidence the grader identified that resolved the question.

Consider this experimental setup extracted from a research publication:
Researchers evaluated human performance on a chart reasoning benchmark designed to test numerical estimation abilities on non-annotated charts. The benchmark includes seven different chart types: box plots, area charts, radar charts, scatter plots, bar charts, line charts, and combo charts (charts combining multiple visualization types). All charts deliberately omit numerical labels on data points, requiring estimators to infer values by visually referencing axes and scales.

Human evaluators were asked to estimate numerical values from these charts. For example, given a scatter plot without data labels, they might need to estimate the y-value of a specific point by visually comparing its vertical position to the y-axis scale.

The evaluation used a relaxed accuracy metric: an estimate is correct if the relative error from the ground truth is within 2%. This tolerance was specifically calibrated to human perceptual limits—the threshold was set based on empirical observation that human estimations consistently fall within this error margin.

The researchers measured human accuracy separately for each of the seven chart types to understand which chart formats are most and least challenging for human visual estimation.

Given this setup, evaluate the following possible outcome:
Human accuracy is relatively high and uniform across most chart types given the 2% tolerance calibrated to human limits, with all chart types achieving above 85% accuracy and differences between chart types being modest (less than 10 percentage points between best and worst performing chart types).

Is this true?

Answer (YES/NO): NO